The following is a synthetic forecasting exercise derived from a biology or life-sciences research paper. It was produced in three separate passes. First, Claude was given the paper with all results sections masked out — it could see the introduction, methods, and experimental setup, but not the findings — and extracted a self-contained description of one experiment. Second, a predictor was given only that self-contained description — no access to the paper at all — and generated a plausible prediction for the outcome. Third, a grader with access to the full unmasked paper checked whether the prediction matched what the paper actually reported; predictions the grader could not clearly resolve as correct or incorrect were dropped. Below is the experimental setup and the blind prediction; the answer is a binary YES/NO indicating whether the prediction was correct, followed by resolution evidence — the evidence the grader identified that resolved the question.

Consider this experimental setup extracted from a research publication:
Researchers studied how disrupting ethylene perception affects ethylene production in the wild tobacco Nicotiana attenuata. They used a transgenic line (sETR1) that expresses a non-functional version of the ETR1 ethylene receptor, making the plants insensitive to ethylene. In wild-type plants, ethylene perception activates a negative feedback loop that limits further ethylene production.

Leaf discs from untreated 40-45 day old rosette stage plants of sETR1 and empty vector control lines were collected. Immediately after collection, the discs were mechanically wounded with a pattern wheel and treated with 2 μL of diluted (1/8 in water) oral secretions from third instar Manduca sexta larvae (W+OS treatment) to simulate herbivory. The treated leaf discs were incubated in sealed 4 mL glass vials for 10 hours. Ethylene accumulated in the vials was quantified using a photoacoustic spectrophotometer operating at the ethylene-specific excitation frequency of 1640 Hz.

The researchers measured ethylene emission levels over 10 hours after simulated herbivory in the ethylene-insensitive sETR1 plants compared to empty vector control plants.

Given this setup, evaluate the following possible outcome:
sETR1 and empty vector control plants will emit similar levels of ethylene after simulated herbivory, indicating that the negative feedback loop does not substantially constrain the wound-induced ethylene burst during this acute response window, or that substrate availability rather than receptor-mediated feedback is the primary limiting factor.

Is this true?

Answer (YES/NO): NO